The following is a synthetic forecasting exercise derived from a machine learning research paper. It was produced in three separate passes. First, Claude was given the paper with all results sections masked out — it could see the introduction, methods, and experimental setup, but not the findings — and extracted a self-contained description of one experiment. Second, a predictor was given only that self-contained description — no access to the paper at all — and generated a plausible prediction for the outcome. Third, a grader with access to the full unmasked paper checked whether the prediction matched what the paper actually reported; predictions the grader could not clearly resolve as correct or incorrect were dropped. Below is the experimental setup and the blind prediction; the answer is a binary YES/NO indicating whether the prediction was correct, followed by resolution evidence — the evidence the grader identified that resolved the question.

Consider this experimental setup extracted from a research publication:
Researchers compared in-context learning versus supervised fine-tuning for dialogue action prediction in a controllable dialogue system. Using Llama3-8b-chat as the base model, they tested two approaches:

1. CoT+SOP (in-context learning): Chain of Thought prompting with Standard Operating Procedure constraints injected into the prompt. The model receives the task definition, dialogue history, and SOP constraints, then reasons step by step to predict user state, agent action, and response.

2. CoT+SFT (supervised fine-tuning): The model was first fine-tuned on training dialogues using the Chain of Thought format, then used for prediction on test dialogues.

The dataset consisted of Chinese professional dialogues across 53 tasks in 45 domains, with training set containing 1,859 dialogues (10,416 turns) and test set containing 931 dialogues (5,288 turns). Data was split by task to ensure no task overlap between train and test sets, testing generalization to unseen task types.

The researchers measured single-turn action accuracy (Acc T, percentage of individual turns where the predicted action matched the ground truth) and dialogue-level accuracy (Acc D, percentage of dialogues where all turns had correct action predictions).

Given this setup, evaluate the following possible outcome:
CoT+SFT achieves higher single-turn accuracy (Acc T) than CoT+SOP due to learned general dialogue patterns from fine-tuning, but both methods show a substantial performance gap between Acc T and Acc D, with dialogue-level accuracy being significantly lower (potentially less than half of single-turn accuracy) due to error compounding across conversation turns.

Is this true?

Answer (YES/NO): YES